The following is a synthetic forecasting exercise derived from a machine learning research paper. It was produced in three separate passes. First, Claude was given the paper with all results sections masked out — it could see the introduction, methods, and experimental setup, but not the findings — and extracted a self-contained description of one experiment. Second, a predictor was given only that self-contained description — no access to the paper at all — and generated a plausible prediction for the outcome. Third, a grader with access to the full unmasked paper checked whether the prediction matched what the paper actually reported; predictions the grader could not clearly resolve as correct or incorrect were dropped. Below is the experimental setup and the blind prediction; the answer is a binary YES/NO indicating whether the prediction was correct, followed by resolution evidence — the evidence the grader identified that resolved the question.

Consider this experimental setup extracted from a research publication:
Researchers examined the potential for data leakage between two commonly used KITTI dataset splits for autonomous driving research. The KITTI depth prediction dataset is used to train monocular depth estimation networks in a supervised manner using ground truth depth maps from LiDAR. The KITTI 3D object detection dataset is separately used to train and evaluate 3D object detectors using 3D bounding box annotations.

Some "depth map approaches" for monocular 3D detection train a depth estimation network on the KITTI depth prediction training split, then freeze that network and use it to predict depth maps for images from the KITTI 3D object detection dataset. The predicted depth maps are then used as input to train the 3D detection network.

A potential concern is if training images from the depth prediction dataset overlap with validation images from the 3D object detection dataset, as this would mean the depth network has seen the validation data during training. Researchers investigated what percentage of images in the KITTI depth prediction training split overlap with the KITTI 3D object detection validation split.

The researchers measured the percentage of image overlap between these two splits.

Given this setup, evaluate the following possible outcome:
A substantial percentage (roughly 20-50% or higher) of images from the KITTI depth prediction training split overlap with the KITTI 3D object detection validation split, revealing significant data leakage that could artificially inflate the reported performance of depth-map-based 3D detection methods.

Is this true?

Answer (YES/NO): YES